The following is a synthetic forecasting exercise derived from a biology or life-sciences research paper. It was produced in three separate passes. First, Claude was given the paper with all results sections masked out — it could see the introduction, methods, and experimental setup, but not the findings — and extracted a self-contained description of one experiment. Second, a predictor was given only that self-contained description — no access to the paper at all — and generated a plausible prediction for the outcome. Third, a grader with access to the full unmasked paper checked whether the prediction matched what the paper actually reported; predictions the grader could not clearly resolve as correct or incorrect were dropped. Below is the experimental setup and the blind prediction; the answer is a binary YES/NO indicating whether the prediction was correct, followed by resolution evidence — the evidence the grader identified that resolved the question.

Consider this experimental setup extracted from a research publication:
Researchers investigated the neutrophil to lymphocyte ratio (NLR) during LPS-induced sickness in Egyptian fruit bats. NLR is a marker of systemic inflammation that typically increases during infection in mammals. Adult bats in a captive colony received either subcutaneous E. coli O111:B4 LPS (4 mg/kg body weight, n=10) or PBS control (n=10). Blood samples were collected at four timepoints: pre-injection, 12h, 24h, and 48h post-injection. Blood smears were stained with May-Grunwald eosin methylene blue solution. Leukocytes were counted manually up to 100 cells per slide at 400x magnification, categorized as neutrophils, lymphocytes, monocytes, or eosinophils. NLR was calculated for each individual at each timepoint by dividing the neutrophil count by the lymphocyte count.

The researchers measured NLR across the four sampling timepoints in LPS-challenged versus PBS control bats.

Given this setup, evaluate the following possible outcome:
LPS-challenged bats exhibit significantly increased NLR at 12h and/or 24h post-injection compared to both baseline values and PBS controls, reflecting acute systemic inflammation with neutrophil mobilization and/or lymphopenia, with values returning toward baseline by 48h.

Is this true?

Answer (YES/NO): NO